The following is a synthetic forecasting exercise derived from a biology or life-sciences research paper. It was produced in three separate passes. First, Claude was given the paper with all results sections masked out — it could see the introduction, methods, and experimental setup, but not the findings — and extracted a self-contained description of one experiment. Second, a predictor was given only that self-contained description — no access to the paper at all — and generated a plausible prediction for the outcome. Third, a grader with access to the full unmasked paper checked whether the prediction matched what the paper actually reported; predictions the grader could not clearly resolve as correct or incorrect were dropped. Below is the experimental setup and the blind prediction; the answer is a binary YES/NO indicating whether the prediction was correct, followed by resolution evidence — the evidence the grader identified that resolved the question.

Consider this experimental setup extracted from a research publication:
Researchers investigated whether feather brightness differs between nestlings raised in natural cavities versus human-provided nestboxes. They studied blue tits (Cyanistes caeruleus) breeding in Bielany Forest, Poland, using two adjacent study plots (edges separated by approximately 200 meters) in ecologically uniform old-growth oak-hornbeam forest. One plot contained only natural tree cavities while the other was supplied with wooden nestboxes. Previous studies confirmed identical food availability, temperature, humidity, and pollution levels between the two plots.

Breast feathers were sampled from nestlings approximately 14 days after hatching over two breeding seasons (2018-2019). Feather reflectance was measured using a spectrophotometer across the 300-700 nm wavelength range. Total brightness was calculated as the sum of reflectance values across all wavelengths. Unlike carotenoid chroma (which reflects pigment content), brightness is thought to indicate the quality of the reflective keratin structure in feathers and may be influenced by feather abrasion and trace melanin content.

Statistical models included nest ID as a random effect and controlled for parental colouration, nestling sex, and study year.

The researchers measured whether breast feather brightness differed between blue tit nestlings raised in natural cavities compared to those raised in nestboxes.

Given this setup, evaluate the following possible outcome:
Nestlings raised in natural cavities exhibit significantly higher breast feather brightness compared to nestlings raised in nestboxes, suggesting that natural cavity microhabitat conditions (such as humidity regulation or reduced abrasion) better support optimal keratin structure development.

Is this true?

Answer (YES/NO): NO